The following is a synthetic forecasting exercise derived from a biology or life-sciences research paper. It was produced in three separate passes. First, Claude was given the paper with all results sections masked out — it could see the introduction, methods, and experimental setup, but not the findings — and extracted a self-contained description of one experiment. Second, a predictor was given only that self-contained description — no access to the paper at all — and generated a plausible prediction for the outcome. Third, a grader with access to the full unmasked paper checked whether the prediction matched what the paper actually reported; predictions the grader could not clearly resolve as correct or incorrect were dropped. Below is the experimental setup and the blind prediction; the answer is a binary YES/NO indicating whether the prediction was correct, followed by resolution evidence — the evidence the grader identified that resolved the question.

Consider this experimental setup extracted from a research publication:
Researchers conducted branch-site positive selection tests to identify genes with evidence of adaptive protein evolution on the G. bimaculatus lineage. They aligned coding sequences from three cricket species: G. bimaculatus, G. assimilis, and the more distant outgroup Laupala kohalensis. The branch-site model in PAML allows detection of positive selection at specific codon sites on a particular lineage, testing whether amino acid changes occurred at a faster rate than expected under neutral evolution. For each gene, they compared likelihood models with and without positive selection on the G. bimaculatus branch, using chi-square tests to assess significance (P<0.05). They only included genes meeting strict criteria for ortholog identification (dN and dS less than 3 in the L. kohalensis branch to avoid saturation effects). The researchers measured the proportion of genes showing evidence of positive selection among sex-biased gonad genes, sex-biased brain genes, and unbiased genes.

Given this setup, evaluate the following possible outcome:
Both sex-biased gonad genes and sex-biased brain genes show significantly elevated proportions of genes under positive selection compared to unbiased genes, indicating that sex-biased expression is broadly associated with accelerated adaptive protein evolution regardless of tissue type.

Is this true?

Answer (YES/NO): NO